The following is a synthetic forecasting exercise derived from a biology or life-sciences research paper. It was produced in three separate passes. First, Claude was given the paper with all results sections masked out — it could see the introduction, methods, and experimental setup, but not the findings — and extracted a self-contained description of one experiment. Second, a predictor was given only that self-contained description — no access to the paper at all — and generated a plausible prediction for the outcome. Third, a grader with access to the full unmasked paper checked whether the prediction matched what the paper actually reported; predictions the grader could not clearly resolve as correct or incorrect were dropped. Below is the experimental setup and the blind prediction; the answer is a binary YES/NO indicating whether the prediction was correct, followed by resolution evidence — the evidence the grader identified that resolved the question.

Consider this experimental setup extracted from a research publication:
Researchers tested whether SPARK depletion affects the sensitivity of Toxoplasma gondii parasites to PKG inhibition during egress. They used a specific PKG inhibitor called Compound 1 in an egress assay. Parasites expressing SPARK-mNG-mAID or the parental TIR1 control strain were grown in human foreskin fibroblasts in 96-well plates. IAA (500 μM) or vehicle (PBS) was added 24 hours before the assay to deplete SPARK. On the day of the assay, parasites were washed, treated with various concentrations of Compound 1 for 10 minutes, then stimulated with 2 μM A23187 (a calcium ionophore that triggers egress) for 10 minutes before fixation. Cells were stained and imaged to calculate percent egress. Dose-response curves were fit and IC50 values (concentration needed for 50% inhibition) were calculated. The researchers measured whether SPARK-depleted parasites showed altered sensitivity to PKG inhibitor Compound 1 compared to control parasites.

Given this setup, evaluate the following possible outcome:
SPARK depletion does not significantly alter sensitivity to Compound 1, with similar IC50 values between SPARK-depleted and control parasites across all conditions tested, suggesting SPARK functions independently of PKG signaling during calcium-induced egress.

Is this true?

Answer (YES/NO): NO